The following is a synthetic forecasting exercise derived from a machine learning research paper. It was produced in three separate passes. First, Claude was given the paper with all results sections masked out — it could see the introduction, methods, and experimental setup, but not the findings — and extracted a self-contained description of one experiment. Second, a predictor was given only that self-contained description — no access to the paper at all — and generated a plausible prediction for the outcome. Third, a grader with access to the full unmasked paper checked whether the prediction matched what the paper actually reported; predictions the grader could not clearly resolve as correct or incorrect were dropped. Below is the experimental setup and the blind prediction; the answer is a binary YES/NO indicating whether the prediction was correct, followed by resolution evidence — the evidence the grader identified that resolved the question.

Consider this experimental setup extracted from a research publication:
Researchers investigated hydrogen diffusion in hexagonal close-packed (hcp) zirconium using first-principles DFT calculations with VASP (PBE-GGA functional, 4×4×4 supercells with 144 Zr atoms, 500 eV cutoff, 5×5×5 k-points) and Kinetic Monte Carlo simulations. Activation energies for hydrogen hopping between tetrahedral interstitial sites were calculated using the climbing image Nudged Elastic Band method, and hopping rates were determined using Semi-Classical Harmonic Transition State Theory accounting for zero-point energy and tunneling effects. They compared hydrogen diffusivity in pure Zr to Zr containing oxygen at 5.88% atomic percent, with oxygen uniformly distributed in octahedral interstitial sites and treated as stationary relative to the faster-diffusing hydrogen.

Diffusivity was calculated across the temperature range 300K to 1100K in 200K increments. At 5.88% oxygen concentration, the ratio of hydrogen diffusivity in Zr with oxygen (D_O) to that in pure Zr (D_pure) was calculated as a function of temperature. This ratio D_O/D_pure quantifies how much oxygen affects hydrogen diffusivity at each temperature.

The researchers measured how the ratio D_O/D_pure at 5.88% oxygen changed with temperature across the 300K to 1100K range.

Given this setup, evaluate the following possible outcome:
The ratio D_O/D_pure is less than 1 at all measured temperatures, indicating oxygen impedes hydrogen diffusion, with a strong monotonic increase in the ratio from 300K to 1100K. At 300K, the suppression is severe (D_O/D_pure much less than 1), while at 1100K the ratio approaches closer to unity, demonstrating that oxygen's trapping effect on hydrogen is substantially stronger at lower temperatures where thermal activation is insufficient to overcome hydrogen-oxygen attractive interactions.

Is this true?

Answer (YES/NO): YES